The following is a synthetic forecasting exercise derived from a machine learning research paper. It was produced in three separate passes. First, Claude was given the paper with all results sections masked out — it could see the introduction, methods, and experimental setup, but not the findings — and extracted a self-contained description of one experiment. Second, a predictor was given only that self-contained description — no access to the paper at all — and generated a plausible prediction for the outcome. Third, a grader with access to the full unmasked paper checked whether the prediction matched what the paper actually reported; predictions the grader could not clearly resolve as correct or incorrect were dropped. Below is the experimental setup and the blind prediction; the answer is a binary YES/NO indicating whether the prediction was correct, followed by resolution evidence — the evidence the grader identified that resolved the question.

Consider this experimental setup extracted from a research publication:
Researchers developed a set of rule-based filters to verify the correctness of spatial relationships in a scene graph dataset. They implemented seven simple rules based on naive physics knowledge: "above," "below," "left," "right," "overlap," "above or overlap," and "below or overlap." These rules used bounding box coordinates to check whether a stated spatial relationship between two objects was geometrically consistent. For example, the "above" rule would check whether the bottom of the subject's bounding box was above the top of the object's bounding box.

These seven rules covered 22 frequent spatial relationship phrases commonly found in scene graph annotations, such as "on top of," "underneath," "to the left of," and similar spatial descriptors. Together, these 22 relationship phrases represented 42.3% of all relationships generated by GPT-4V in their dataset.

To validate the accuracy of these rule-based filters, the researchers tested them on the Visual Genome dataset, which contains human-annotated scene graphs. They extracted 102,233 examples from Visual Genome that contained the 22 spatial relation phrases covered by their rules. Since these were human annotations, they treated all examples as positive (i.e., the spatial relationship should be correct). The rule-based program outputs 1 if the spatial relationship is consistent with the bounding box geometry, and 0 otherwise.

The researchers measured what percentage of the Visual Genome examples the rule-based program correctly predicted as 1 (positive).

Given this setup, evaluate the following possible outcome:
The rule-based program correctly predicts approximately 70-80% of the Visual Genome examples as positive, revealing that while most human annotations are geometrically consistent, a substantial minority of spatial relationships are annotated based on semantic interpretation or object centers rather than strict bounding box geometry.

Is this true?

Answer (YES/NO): NO